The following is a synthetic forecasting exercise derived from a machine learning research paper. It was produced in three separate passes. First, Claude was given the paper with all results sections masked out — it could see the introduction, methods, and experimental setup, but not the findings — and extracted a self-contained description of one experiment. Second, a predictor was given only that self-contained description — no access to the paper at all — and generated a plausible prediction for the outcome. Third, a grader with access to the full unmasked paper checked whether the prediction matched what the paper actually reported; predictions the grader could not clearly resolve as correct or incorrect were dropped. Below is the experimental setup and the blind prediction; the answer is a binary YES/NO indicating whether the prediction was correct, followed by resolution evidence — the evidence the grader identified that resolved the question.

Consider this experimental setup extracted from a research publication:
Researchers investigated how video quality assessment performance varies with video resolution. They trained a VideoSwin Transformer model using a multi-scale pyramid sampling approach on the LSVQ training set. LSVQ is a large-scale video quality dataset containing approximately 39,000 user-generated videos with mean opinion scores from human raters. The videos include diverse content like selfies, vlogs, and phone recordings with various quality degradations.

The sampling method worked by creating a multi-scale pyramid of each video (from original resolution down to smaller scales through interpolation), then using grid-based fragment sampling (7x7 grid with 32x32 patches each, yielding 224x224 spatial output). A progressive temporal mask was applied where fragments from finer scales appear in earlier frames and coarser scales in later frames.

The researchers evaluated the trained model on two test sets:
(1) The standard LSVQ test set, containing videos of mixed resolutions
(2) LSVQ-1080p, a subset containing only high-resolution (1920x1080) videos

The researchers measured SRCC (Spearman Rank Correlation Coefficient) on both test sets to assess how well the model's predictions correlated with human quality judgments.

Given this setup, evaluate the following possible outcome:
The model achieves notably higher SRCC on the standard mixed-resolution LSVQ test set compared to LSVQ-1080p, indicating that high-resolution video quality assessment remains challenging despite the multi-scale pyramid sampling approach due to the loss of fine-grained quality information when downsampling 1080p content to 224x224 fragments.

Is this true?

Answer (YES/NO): YES